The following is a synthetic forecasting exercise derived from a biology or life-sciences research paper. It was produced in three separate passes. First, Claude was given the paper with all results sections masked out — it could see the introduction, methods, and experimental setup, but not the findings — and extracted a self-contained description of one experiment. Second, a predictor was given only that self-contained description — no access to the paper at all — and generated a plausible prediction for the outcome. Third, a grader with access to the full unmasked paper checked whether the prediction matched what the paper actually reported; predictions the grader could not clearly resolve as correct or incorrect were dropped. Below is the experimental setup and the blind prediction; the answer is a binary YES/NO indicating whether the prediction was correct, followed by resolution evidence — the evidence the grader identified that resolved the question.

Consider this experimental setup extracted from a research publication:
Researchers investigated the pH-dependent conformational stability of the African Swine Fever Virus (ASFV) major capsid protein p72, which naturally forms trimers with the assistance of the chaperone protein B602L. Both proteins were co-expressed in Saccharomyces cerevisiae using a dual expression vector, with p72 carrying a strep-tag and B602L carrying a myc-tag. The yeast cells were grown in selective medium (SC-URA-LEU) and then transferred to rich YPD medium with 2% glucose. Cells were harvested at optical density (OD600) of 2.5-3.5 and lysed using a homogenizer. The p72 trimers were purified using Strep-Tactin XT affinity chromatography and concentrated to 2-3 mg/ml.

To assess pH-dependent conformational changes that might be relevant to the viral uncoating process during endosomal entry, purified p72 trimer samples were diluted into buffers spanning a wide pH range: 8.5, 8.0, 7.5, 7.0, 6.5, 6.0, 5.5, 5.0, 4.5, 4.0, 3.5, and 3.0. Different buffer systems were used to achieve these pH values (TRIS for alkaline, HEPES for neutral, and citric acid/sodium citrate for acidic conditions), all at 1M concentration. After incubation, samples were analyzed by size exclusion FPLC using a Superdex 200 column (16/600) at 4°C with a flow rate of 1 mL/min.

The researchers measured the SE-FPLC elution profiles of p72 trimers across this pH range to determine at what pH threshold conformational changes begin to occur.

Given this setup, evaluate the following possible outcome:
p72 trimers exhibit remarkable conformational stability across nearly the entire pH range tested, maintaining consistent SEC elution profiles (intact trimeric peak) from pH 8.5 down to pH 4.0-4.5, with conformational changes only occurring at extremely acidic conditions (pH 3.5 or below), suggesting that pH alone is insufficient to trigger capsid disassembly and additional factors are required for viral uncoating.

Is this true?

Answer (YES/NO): NO